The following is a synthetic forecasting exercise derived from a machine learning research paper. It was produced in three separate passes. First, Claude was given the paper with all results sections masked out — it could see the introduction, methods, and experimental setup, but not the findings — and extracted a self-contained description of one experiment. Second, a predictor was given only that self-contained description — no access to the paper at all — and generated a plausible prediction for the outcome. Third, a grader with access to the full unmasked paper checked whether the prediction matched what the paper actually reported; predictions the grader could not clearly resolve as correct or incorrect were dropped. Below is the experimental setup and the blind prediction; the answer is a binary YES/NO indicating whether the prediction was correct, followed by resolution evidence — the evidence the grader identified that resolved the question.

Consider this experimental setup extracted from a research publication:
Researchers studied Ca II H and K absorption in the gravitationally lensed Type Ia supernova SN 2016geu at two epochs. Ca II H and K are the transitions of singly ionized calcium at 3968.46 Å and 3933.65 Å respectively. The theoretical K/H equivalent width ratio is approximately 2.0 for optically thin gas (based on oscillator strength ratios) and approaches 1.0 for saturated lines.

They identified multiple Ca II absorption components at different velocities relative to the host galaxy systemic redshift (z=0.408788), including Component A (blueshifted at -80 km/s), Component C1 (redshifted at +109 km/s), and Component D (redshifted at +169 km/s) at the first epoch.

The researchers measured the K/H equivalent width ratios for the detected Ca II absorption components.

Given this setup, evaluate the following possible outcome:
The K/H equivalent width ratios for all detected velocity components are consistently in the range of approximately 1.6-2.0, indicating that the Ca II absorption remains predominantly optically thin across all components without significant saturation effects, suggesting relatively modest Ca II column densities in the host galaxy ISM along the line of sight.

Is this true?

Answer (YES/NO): NO